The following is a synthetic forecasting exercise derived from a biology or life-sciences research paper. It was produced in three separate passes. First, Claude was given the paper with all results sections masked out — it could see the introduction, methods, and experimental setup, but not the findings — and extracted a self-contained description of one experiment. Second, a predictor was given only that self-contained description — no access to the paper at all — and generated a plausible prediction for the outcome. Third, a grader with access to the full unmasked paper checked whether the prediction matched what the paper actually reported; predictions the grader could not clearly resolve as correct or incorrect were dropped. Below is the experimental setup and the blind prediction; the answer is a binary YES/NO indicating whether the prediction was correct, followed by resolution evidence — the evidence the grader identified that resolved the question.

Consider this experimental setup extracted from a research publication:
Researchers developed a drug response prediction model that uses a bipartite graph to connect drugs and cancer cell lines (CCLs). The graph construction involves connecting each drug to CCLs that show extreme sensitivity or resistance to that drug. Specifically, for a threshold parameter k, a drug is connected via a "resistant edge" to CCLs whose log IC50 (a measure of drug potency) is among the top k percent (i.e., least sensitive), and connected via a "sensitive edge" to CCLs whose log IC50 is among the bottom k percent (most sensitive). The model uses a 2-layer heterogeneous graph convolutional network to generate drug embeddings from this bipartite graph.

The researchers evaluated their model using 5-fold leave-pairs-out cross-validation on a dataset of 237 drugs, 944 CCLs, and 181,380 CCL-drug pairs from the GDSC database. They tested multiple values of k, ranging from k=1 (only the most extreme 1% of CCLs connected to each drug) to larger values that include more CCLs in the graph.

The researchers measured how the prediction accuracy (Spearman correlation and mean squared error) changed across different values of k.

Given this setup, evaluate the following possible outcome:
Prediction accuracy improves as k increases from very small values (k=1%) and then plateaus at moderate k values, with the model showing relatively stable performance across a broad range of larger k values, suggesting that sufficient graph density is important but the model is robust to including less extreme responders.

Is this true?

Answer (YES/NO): NO